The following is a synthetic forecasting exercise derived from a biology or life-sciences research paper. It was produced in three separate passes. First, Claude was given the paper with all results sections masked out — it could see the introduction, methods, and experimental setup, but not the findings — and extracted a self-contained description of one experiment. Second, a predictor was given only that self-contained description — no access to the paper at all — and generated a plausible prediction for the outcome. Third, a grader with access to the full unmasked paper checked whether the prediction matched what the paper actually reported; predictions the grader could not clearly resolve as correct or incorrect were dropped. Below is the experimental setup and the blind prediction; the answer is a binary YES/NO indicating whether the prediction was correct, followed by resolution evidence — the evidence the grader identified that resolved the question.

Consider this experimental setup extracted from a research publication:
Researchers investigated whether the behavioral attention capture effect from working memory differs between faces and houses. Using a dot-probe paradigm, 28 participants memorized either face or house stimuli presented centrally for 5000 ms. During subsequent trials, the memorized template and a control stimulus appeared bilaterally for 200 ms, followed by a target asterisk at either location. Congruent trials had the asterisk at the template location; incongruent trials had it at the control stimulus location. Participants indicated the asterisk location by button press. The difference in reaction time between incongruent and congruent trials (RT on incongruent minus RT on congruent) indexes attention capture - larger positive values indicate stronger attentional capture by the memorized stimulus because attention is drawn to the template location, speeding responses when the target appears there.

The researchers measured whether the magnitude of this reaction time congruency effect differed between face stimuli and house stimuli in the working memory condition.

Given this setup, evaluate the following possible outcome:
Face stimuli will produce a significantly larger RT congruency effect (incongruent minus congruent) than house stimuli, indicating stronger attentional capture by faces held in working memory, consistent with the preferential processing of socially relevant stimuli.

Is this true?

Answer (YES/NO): NO